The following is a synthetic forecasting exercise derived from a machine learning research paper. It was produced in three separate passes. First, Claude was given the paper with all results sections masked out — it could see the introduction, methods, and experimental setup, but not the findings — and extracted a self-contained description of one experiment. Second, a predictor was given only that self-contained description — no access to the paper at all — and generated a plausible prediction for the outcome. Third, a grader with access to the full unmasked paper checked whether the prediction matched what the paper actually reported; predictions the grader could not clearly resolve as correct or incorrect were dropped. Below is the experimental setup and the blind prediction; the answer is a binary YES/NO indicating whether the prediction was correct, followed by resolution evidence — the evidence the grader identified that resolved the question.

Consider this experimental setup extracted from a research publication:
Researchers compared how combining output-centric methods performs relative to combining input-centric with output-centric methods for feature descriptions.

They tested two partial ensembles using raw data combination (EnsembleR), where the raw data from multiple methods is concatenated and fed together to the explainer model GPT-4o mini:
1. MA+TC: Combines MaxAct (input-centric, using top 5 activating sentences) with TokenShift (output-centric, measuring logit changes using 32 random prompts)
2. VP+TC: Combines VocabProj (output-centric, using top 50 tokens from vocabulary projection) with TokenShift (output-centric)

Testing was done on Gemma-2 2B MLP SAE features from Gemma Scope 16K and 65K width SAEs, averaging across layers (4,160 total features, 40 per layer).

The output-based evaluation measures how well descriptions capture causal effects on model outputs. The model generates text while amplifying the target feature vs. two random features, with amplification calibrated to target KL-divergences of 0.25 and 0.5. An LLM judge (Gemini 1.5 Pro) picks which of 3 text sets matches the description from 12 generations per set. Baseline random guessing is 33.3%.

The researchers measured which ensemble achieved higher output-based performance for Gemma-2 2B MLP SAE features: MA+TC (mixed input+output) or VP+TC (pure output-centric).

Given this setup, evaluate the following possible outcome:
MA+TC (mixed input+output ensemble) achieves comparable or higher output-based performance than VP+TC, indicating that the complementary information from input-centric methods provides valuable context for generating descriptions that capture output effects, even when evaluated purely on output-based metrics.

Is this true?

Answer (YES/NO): YES